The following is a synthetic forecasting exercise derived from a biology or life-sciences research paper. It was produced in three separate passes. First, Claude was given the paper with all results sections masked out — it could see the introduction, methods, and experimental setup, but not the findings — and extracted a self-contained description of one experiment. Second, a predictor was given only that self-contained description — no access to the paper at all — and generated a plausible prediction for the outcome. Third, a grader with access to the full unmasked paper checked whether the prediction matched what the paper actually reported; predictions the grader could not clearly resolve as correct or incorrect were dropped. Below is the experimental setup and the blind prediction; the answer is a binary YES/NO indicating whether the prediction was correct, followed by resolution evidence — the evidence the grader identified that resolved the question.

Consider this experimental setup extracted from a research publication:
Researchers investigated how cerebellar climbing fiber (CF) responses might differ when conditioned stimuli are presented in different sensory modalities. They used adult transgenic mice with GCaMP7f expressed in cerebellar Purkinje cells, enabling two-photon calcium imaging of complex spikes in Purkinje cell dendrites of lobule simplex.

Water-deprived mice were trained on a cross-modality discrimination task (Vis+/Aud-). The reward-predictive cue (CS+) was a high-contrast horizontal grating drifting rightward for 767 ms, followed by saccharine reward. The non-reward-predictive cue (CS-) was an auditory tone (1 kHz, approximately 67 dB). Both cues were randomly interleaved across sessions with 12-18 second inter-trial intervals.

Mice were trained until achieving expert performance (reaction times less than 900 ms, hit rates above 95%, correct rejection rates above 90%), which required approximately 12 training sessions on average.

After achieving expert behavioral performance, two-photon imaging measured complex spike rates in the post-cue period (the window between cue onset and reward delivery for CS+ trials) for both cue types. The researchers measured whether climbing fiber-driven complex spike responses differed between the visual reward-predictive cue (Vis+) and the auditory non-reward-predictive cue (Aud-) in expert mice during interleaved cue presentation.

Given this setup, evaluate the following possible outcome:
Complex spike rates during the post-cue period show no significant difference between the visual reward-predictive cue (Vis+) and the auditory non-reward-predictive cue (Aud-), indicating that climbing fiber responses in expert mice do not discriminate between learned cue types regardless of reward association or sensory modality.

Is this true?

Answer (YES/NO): NO